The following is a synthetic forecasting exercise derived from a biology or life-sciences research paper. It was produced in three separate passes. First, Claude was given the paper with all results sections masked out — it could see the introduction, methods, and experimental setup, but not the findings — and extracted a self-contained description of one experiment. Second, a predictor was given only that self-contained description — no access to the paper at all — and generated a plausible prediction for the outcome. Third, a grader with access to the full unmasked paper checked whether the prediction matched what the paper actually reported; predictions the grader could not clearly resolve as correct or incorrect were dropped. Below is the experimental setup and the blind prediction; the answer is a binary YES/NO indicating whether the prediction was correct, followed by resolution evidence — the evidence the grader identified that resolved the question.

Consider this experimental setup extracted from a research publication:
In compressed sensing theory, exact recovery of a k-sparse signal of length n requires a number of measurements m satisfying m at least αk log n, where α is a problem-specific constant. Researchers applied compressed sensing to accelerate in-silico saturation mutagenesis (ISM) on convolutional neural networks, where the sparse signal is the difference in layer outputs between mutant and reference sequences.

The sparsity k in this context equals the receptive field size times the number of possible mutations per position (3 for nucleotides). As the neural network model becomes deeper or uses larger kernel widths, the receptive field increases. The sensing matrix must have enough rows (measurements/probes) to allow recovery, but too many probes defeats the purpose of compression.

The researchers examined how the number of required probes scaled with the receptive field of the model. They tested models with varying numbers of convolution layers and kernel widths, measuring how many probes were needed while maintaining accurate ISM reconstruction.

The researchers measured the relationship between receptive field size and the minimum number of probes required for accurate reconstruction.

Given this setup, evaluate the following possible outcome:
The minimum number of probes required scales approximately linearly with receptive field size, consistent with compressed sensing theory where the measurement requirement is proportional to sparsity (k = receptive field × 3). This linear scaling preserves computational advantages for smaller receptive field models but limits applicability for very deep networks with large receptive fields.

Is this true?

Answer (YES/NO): YES